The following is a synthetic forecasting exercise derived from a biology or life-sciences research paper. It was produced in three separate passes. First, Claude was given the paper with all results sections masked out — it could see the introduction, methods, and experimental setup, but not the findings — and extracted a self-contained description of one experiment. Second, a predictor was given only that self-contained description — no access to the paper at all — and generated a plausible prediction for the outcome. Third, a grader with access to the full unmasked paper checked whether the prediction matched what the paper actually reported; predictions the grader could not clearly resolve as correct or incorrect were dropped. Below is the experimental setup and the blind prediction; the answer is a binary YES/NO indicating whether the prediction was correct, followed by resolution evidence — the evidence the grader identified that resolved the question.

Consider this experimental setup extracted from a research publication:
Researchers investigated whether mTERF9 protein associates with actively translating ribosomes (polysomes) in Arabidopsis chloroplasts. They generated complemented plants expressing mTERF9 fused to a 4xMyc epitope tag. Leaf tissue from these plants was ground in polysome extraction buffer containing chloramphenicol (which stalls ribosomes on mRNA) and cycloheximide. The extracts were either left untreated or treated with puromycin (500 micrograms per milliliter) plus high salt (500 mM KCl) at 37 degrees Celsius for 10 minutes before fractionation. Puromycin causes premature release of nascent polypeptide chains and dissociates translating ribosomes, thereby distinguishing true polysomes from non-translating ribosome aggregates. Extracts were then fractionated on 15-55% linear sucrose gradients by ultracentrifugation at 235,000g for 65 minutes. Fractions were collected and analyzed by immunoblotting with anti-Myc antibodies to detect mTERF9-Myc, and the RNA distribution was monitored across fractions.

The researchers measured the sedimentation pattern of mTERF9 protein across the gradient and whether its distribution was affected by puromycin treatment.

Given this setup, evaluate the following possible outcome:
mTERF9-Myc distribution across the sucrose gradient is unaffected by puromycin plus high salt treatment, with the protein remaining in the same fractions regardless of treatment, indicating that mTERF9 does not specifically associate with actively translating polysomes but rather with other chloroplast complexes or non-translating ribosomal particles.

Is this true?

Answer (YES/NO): NO